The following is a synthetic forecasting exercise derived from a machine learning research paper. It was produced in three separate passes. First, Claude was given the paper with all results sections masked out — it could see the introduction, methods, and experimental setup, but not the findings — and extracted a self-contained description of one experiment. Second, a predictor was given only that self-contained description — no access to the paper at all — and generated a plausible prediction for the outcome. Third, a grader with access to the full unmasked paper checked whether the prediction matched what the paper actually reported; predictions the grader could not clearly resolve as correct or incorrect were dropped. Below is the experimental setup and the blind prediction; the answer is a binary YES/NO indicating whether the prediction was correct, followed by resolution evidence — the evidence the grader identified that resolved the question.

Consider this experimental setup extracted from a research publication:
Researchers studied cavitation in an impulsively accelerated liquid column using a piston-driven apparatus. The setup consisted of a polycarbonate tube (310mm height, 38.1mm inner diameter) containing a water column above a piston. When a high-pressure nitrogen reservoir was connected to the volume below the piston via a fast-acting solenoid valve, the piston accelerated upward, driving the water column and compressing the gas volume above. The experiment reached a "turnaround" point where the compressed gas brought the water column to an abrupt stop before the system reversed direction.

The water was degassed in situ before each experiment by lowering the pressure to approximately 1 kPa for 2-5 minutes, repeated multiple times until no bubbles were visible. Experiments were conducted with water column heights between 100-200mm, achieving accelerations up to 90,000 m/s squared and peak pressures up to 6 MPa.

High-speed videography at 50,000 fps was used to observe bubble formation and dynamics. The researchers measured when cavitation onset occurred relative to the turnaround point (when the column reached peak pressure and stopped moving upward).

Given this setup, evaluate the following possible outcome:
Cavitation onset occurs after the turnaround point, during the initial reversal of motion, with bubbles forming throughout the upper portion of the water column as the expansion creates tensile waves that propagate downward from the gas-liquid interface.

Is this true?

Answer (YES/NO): NO